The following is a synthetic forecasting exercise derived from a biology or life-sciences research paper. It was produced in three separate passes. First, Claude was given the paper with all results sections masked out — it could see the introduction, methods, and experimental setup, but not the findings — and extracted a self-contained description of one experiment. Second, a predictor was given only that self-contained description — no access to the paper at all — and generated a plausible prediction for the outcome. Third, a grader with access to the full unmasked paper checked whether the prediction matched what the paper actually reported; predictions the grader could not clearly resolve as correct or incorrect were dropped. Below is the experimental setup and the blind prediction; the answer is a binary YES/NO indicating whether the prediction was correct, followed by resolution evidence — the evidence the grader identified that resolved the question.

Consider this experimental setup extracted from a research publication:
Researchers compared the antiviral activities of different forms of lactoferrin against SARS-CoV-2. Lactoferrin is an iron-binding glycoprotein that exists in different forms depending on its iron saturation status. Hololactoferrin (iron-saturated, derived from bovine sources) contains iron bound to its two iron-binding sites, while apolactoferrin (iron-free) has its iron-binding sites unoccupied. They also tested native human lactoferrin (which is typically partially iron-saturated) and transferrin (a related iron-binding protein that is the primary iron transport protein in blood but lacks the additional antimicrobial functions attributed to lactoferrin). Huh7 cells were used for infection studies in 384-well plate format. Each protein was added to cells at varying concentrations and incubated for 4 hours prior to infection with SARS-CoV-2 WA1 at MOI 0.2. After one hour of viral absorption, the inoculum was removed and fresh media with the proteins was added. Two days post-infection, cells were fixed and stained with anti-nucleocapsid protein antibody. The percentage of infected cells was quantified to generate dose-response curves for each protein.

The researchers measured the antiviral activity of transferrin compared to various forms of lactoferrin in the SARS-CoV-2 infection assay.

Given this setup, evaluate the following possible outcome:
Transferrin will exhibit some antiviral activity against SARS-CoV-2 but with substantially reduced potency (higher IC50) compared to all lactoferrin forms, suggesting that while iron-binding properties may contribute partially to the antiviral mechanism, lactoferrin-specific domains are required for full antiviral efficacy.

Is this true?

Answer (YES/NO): NO